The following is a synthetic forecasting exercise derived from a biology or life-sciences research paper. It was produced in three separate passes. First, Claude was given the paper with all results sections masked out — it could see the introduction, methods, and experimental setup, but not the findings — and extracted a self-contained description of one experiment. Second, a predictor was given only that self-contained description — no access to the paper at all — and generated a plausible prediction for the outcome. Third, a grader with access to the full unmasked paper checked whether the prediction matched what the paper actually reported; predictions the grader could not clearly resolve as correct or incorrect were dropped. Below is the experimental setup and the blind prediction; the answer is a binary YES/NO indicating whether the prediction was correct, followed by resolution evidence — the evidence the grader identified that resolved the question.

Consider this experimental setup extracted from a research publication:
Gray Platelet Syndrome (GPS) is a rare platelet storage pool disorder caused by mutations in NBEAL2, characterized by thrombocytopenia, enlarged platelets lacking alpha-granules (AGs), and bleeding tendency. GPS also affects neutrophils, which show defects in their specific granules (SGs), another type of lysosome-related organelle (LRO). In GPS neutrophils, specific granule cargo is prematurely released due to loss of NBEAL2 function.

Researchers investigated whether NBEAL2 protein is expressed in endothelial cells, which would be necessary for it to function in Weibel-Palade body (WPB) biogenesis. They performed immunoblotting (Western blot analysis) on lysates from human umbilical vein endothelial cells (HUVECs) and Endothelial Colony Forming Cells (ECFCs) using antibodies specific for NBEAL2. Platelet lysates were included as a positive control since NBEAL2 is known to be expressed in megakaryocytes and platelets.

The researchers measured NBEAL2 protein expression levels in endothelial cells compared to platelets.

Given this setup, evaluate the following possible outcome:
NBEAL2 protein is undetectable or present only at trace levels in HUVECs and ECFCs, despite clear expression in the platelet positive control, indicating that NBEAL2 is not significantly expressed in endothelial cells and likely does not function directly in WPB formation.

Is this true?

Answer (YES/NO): NO